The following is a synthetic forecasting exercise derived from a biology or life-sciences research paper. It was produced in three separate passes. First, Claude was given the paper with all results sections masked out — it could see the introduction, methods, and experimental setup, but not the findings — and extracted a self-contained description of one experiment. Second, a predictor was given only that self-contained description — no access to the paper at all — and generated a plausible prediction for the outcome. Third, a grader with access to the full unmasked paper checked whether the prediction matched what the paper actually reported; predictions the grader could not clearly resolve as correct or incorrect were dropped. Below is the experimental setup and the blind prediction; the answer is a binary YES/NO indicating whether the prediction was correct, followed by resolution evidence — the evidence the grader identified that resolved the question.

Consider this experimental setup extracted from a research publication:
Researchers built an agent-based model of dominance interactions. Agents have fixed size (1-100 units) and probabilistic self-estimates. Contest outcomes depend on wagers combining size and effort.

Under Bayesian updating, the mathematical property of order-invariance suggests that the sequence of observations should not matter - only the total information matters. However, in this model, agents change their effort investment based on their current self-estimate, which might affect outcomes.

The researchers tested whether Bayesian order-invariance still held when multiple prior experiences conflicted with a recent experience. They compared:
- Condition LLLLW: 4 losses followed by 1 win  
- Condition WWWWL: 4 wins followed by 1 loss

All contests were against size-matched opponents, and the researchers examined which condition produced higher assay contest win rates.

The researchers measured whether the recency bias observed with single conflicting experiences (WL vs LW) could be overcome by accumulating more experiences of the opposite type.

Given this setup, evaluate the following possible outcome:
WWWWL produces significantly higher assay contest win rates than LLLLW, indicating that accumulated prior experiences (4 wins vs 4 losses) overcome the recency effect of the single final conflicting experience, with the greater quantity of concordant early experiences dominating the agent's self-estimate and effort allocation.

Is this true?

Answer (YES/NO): YES